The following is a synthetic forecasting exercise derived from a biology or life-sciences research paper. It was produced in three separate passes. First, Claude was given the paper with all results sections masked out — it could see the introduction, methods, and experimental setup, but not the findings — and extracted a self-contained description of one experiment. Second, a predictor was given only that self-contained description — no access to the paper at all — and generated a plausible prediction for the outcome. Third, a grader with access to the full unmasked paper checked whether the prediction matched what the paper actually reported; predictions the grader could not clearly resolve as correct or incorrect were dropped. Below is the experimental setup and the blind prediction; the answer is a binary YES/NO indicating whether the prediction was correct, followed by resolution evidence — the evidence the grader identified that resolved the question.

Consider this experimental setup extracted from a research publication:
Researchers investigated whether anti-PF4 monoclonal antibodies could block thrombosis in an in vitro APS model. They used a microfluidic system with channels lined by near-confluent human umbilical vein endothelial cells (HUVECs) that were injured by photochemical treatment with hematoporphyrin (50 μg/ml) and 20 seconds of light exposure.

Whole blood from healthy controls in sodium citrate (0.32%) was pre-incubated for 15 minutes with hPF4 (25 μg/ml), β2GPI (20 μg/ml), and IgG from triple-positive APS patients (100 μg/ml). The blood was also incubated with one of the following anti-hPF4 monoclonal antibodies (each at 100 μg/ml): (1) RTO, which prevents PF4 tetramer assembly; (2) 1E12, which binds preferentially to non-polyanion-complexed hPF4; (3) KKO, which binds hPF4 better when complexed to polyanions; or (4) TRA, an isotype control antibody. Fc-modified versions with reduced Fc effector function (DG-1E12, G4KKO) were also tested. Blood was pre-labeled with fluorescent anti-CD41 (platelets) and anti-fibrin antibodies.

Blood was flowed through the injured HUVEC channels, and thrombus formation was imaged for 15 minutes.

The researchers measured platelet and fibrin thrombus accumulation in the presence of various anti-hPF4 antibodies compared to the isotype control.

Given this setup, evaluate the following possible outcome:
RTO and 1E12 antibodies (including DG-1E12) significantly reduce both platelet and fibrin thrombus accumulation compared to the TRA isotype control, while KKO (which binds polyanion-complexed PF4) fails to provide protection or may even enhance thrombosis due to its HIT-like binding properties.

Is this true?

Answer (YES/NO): NO